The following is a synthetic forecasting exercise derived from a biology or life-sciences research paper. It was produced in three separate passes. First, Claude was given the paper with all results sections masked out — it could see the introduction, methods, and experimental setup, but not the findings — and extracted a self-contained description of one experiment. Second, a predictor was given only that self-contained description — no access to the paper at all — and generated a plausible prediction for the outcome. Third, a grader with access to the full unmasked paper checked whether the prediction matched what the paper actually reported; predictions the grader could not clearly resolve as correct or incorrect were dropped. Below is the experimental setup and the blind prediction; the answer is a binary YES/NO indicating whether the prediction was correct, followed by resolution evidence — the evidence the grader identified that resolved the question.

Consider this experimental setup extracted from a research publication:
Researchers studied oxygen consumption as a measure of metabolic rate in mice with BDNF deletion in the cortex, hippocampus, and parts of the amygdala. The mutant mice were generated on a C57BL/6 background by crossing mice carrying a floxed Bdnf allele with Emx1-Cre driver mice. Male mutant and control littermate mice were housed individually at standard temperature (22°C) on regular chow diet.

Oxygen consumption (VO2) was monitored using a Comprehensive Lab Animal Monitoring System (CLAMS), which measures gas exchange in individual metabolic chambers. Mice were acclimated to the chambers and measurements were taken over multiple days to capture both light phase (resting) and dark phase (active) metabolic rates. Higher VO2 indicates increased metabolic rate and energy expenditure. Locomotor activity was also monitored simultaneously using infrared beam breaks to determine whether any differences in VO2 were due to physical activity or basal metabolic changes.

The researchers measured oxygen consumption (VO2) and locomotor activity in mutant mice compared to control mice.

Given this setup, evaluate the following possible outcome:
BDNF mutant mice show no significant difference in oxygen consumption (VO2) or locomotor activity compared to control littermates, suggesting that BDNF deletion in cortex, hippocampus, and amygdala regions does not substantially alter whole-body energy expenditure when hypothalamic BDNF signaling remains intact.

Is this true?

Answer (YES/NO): NO